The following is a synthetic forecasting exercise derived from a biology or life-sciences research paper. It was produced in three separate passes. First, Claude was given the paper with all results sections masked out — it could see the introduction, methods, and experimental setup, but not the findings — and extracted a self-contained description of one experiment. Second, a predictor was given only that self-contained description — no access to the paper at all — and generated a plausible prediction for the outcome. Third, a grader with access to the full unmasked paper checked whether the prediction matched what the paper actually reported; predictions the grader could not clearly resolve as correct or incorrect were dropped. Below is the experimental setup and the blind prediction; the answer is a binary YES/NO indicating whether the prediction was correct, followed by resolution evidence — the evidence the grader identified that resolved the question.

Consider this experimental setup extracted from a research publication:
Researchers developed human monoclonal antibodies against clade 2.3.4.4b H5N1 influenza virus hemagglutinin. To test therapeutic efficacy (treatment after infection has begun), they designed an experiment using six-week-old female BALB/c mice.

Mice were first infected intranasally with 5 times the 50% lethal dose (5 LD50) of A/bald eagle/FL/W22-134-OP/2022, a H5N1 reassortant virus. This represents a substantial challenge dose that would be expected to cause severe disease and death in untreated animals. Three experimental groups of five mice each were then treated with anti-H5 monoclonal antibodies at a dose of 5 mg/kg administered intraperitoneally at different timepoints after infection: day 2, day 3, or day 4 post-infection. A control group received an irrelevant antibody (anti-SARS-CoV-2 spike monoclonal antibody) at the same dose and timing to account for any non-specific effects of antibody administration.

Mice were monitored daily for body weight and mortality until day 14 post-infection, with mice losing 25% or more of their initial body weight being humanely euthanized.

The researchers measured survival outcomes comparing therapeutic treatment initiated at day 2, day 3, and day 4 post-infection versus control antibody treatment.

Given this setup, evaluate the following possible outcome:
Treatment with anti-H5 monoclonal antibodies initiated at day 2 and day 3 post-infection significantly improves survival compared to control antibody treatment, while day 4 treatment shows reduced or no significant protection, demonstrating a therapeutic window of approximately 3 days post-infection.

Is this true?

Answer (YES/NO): NO